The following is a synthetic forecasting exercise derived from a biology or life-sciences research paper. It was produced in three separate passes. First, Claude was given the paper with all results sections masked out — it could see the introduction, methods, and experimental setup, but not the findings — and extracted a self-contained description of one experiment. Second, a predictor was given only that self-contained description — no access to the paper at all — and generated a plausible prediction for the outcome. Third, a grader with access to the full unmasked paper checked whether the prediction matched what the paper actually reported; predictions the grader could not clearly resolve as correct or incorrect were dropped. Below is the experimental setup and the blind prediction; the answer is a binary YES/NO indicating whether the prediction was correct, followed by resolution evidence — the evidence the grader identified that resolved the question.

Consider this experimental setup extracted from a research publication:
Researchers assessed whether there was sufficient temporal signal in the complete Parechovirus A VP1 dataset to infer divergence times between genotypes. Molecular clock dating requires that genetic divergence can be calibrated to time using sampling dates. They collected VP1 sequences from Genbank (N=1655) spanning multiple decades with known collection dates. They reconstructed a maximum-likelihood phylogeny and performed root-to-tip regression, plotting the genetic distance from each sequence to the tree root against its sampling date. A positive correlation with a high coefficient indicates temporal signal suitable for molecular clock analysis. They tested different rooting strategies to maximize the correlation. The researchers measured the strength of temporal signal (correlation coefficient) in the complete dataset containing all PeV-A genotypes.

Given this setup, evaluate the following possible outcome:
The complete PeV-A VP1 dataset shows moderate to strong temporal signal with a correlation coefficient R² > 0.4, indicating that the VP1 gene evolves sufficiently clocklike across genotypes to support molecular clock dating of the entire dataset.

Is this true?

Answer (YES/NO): NO